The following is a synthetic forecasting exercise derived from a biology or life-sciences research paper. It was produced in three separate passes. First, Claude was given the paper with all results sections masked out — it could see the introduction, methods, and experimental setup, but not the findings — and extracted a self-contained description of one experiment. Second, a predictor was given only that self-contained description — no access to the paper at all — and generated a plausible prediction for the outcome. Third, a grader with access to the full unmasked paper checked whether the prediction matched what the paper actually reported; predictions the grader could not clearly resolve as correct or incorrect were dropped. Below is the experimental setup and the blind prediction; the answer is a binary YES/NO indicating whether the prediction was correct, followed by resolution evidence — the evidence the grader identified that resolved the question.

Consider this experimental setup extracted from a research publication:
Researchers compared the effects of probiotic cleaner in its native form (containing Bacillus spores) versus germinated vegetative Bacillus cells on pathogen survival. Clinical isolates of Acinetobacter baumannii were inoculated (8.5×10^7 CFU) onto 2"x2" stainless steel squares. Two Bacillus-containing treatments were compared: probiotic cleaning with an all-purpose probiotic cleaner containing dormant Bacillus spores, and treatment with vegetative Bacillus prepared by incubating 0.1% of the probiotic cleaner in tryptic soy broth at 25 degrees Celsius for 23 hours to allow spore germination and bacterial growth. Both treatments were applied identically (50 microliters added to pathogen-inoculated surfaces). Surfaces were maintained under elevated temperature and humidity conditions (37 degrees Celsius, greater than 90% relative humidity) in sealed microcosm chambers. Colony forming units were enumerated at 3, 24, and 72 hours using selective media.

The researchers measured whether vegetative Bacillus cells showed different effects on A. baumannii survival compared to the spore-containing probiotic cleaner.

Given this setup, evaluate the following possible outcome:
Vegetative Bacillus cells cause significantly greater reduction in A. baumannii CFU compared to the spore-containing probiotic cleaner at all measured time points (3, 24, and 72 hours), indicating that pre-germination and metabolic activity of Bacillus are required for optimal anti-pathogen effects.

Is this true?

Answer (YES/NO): NO